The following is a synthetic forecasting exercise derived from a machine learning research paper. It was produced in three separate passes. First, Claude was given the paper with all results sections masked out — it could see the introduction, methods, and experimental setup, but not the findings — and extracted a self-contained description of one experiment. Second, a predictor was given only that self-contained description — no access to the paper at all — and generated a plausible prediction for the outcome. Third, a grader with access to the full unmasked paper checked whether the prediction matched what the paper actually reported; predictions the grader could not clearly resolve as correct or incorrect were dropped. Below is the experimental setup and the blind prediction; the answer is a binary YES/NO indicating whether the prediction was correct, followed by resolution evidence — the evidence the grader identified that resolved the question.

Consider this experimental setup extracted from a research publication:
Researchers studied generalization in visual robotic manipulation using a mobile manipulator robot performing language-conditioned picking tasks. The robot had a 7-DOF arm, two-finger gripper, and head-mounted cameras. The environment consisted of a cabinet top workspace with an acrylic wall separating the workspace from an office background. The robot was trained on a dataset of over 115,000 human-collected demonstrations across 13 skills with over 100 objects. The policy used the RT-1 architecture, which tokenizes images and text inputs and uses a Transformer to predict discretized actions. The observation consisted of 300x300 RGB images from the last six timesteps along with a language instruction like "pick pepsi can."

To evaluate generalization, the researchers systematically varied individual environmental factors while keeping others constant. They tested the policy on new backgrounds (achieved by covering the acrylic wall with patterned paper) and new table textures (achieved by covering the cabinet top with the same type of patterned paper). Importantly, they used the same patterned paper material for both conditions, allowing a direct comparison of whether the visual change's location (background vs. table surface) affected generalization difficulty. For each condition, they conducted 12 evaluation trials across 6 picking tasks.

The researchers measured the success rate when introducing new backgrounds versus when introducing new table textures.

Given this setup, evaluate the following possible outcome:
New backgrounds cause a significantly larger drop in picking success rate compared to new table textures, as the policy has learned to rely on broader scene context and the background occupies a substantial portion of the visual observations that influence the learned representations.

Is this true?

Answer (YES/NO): NO